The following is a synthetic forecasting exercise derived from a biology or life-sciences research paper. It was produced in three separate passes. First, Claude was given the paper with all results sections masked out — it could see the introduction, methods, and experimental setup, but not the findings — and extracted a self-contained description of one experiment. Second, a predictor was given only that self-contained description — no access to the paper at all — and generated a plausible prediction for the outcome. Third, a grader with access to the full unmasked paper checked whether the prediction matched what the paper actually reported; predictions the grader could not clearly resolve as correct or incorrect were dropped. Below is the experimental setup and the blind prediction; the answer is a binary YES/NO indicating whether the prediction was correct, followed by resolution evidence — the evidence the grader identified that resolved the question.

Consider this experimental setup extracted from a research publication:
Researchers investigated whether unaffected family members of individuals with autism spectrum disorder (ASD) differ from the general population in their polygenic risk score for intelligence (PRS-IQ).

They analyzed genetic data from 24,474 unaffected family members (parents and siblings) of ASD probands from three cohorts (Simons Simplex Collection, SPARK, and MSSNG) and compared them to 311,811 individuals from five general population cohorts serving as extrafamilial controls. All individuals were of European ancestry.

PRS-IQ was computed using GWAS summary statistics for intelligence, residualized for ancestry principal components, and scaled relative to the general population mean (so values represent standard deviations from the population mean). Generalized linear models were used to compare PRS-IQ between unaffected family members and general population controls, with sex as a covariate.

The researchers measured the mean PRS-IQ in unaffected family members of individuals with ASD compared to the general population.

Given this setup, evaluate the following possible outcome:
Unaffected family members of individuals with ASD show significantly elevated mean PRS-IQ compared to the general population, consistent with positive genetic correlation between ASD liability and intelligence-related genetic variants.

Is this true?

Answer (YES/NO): NO